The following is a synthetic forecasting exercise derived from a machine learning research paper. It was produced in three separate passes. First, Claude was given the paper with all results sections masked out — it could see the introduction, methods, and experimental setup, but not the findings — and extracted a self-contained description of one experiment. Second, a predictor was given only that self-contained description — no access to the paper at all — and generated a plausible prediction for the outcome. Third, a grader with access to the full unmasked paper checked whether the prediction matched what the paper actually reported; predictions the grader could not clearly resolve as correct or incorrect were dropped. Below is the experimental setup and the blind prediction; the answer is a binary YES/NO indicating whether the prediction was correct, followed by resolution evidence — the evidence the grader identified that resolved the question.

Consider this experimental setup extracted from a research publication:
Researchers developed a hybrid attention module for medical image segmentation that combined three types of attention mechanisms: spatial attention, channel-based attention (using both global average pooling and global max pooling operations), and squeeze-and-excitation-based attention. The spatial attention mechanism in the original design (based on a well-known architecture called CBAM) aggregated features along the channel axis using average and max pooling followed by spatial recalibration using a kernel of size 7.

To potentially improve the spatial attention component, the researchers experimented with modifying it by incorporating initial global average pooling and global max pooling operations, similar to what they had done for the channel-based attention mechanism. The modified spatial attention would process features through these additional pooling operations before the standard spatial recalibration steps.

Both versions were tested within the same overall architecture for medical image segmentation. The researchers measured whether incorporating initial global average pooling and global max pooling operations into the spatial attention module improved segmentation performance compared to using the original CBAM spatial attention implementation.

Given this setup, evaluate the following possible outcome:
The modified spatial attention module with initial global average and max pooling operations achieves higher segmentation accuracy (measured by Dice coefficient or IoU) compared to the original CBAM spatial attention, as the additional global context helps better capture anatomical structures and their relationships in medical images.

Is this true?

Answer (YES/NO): NO